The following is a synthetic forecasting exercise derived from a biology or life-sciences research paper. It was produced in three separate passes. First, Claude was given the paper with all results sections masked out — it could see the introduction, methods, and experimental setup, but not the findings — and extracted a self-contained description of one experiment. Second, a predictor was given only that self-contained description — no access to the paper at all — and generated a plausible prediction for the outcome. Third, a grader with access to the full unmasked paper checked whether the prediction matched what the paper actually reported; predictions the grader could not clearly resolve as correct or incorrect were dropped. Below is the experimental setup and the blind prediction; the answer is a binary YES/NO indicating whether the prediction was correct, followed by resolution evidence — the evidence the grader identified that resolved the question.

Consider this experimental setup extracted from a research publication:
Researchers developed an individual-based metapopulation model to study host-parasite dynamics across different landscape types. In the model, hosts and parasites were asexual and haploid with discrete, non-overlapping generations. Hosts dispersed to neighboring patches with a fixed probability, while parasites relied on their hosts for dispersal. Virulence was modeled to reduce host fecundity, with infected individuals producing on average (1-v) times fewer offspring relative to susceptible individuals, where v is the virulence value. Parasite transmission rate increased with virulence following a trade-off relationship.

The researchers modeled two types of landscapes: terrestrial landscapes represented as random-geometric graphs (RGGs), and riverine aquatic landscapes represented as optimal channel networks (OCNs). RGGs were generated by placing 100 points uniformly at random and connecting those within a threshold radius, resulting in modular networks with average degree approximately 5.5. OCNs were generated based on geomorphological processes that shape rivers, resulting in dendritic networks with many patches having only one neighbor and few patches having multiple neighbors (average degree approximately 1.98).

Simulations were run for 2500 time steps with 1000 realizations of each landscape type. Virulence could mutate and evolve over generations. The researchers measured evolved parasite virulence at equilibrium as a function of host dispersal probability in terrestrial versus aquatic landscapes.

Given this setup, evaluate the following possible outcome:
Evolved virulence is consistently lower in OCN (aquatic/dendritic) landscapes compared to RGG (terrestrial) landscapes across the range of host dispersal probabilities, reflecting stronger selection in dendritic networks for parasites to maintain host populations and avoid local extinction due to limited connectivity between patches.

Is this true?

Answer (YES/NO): NO